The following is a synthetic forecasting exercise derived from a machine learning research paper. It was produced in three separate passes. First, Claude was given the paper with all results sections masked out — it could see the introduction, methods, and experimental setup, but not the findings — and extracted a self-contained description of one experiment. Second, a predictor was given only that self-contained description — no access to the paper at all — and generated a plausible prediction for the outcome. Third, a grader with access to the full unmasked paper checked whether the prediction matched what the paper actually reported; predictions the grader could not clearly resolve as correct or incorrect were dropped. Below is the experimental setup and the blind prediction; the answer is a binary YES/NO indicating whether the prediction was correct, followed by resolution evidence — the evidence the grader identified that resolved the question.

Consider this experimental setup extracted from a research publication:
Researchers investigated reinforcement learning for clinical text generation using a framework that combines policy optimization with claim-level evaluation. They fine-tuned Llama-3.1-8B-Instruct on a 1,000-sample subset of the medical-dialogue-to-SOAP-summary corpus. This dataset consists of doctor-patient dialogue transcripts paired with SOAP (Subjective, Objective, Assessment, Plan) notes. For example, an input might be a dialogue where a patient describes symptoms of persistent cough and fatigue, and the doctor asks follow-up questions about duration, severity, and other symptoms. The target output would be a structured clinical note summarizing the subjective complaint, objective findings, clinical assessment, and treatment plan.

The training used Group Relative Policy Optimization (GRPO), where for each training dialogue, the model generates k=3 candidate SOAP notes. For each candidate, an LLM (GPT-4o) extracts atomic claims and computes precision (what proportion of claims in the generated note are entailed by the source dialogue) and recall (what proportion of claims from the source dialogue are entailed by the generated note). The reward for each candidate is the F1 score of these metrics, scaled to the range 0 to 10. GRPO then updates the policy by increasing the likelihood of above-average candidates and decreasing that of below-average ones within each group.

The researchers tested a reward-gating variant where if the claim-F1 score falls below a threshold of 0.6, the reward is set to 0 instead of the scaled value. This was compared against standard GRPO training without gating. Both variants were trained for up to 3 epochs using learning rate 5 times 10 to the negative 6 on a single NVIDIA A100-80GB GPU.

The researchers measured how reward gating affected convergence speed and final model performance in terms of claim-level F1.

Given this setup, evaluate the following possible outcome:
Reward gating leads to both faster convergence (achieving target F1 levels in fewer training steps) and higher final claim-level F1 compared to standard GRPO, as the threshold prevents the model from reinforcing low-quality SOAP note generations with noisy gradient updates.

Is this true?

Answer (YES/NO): NO